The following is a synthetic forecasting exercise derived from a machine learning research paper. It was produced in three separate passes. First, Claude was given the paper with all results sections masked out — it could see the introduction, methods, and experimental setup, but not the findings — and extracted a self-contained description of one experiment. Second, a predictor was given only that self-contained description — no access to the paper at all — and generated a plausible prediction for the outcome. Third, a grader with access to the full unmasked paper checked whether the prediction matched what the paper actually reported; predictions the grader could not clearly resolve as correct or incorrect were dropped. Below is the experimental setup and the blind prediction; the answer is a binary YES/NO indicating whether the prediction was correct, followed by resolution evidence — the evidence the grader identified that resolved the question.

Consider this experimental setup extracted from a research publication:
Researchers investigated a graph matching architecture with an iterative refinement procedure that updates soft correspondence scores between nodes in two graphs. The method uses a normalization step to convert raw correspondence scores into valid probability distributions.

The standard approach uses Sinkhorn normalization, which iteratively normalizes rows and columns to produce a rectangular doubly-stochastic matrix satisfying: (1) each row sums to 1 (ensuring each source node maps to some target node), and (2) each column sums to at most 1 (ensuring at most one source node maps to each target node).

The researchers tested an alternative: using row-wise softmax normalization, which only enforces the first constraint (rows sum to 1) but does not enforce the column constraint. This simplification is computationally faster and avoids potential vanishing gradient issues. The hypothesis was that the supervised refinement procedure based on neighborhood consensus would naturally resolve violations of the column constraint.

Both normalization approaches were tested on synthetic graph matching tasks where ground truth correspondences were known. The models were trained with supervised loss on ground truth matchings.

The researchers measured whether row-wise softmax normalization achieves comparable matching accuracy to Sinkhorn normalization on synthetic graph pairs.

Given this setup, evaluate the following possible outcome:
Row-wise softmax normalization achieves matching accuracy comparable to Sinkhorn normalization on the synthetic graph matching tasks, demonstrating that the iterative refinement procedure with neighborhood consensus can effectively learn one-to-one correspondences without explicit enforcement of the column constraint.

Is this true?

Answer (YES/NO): YES